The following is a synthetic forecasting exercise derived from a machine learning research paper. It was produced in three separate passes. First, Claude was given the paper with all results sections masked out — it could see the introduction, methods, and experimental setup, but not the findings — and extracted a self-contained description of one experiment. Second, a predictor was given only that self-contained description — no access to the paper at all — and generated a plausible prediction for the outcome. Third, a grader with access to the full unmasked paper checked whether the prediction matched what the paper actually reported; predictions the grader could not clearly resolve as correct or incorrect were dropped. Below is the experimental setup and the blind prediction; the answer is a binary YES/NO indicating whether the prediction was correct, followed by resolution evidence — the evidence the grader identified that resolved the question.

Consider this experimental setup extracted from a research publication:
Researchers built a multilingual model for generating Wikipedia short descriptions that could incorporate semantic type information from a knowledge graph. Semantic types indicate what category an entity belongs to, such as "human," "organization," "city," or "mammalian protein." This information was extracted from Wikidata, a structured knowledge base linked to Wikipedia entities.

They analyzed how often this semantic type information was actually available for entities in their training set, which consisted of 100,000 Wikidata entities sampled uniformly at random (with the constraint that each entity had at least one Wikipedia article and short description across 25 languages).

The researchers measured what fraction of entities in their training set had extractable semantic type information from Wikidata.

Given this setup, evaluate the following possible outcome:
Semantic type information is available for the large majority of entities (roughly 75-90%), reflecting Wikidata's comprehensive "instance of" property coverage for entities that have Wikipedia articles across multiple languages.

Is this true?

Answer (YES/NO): NO